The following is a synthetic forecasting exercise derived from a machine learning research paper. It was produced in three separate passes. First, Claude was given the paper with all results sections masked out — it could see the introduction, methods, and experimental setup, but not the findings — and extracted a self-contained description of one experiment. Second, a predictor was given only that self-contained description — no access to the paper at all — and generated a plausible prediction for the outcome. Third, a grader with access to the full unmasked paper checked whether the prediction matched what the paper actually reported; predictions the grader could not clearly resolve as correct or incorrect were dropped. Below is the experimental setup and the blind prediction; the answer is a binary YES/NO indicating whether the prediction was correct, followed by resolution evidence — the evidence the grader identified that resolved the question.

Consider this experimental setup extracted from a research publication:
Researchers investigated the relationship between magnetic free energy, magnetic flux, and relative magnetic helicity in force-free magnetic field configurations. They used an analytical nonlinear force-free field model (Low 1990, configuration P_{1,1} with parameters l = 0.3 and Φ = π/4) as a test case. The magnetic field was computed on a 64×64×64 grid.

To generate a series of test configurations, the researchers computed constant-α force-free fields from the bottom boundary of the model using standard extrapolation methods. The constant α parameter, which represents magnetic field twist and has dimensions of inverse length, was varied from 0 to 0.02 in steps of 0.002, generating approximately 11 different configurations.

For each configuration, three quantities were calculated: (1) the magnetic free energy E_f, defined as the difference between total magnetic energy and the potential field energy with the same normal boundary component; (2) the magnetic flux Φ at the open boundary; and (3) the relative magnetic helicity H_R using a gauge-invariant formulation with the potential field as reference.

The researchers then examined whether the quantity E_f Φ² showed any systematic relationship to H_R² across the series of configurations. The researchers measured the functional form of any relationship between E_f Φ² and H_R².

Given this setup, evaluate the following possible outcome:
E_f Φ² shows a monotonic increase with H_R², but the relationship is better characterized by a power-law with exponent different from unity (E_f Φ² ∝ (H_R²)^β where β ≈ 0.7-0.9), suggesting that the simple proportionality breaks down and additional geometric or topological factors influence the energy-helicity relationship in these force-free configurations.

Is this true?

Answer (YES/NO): NO